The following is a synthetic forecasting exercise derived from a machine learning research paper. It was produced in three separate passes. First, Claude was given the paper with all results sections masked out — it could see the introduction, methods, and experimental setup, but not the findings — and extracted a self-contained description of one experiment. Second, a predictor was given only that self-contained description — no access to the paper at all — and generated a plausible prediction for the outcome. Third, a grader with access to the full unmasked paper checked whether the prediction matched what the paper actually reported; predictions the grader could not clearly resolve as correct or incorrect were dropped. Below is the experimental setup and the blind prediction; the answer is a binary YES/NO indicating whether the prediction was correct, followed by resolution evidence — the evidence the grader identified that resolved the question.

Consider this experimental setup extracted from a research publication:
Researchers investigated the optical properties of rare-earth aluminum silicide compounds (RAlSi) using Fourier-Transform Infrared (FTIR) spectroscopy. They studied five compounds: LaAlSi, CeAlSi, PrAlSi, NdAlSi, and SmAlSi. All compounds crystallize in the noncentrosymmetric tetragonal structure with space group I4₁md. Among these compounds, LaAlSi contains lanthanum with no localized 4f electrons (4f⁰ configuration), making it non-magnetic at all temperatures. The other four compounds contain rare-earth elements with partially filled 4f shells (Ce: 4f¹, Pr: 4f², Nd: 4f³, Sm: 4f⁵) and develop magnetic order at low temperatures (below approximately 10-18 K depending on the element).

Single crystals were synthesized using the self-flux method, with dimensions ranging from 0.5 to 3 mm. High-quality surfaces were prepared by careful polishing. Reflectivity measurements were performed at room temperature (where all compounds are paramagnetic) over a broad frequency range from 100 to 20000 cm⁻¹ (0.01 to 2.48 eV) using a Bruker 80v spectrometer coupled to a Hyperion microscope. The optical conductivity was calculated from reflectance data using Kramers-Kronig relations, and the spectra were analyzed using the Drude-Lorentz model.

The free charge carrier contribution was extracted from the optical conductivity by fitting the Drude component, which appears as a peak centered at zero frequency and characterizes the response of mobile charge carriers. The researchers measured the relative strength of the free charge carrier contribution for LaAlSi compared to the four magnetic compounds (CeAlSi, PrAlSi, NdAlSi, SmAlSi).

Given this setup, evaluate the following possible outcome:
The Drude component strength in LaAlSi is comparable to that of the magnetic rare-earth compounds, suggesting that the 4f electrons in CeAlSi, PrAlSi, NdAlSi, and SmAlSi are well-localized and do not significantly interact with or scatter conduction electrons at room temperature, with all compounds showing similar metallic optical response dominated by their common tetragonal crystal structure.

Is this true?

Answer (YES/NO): NO